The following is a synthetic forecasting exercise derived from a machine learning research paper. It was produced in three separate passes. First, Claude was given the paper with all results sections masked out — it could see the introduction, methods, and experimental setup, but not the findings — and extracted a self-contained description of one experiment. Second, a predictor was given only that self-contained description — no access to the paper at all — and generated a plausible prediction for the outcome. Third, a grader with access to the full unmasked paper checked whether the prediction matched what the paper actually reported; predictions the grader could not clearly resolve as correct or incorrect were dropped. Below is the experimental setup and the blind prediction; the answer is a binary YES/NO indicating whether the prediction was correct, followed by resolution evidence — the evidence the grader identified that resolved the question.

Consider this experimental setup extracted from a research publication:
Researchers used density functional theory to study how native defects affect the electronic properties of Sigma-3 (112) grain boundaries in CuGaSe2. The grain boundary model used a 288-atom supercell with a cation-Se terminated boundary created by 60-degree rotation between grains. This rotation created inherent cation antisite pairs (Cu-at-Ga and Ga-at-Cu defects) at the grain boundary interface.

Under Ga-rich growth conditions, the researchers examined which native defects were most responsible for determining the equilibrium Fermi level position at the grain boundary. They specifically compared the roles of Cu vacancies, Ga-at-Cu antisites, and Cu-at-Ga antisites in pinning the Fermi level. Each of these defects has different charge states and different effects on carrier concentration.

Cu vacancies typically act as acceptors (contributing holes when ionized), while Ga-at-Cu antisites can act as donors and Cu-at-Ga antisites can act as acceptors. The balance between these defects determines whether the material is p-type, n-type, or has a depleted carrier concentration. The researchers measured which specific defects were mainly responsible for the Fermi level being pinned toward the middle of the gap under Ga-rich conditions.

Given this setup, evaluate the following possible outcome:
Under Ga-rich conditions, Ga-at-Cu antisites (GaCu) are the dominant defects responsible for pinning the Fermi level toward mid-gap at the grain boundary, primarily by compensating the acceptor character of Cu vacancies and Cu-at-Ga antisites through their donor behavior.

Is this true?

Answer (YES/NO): NO